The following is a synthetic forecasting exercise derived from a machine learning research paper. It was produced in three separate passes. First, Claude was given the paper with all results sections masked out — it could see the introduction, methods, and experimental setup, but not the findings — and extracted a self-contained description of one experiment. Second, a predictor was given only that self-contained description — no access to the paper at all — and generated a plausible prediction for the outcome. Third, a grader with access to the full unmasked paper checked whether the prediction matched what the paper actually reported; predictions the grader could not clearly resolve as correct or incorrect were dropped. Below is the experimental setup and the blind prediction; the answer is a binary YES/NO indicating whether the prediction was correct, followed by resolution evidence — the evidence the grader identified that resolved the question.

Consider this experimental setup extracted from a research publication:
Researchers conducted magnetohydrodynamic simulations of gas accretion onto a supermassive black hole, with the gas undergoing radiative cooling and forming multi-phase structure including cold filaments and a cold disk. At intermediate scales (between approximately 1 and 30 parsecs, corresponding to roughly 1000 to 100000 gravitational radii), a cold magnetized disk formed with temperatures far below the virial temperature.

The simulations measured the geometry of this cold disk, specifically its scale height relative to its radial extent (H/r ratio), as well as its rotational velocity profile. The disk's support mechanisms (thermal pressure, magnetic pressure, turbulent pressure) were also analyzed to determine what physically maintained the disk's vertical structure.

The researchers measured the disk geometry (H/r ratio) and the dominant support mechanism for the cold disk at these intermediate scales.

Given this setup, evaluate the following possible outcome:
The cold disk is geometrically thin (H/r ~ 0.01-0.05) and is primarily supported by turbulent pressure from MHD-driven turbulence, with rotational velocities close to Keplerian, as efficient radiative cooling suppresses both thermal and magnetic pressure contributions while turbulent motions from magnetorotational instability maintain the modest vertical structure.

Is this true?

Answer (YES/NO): NO